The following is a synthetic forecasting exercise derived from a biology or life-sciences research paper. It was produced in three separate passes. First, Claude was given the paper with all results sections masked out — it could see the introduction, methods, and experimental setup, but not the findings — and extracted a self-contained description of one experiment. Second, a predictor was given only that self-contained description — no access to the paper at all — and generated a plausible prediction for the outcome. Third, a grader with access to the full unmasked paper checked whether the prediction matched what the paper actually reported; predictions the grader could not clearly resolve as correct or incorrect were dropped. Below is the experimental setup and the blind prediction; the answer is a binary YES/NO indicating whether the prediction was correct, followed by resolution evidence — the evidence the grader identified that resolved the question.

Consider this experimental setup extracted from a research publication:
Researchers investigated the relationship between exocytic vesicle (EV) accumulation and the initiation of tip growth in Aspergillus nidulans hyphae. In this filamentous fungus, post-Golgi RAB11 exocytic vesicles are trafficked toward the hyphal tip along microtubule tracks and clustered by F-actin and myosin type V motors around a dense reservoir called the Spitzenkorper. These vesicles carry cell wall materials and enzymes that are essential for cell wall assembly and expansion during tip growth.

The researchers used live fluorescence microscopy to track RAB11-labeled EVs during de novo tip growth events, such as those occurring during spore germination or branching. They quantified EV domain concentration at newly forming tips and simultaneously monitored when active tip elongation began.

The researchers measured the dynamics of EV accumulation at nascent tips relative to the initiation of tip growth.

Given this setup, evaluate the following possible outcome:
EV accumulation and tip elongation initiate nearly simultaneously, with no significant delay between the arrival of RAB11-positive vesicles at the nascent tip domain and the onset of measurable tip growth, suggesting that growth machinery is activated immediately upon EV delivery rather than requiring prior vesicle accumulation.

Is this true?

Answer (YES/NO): NO